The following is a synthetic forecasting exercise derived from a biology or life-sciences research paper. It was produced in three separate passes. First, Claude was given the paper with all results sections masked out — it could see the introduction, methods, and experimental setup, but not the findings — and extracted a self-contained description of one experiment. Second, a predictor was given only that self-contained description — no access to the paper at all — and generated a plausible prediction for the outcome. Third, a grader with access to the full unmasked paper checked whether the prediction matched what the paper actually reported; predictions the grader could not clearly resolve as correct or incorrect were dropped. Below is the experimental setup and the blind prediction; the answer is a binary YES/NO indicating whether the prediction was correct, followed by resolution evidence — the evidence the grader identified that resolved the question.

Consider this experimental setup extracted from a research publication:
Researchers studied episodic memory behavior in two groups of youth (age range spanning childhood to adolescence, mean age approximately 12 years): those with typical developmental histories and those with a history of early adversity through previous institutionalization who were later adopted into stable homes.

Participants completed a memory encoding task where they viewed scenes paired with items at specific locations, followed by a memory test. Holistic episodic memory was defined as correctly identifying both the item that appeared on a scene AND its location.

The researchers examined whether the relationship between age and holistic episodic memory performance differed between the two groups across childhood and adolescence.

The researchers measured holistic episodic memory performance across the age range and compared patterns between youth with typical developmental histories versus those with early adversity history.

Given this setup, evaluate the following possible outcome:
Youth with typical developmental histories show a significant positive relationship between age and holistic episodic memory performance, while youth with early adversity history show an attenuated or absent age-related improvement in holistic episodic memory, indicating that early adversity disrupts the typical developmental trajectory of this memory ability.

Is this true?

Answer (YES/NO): NO